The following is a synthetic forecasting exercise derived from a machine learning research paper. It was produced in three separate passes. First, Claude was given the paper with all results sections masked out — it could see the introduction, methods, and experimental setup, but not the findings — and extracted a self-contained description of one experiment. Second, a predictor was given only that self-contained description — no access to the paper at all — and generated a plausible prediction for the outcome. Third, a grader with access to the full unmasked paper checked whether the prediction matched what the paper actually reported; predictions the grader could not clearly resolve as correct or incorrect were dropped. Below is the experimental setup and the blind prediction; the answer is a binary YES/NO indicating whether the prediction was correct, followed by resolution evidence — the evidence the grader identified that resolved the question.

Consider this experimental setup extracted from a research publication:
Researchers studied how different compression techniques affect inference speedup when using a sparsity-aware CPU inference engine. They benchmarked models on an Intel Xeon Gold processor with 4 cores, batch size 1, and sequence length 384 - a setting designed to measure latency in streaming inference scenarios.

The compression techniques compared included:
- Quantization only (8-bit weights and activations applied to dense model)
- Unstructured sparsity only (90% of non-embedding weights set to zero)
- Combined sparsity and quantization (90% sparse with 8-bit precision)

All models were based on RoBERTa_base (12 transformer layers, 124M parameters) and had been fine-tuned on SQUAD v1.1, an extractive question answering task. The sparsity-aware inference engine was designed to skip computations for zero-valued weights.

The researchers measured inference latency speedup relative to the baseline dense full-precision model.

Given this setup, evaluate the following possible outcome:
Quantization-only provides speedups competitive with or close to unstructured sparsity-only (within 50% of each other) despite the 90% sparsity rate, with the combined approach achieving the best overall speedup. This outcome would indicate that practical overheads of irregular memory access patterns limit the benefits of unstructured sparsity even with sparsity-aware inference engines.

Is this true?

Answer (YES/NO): YES